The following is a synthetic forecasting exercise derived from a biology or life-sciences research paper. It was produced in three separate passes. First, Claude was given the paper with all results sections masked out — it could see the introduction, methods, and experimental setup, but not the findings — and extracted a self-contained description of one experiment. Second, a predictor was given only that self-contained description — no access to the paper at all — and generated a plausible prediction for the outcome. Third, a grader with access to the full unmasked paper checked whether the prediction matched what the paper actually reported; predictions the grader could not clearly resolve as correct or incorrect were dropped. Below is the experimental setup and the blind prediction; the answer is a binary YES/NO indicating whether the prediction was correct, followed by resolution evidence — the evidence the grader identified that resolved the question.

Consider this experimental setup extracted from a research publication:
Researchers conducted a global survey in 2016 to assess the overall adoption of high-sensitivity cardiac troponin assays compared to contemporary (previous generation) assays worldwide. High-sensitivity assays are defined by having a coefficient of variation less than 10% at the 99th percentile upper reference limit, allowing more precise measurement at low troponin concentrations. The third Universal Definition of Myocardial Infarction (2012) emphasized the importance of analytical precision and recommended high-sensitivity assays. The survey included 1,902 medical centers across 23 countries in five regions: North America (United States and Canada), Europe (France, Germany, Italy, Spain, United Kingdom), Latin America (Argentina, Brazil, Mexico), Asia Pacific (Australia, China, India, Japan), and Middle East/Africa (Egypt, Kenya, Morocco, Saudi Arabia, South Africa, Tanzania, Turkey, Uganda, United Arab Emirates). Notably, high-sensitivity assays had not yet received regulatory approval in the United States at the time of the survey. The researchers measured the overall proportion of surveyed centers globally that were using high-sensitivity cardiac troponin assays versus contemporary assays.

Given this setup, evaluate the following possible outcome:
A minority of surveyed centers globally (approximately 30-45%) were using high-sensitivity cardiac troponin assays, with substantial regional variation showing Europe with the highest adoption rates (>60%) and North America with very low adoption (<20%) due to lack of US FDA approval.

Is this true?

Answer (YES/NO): NO